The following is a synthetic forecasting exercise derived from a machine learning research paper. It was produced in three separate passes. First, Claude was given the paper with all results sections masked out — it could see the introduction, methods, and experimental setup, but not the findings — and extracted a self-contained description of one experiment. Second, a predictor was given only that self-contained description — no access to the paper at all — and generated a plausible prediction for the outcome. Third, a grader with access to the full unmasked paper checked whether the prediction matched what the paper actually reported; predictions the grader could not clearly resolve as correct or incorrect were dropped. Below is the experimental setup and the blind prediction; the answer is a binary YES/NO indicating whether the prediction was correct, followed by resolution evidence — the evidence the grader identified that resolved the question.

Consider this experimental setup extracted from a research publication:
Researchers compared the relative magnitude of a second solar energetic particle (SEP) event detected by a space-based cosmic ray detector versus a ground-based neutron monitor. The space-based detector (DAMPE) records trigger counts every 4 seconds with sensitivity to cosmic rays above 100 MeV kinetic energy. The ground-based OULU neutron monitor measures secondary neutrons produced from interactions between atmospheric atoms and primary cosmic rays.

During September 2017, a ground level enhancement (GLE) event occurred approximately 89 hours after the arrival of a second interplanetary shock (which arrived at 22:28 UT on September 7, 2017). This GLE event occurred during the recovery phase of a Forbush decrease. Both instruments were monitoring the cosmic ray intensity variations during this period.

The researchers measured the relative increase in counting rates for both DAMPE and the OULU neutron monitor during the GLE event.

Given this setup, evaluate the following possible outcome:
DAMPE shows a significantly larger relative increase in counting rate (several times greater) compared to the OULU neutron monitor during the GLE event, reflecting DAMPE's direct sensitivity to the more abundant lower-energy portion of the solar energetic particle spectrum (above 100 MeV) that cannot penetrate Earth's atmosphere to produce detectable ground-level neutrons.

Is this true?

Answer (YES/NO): NO